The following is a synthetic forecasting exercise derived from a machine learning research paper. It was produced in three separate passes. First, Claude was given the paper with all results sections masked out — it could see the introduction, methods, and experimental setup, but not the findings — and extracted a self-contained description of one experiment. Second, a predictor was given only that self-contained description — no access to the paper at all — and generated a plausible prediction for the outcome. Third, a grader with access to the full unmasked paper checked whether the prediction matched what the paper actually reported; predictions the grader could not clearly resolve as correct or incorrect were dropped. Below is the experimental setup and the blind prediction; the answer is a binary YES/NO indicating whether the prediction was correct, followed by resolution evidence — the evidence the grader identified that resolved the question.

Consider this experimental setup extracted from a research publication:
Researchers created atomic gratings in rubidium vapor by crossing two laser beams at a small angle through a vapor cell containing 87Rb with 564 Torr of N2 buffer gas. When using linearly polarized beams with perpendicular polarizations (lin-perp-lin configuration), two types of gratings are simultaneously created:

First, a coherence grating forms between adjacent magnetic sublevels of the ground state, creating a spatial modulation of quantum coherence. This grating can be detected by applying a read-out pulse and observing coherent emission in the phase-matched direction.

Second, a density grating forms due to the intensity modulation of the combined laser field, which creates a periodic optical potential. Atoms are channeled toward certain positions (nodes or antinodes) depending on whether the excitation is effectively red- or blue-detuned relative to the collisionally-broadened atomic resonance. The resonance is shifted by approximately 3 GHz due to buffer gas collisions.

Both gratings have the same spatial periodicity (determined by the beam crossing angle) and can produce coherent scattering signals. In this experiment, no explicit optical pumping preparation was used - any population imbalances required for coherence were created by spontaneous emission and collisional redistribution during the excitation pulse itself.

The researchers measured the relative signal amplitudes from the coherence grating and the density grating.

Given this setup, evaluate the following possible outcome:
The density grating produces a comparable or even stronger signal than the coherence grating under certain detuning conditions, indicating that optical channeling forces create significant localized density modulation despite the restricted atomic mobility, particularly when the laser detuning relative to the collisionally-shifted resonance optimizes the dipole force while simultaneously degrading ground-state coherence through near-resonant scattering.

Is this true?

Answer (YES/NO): YES